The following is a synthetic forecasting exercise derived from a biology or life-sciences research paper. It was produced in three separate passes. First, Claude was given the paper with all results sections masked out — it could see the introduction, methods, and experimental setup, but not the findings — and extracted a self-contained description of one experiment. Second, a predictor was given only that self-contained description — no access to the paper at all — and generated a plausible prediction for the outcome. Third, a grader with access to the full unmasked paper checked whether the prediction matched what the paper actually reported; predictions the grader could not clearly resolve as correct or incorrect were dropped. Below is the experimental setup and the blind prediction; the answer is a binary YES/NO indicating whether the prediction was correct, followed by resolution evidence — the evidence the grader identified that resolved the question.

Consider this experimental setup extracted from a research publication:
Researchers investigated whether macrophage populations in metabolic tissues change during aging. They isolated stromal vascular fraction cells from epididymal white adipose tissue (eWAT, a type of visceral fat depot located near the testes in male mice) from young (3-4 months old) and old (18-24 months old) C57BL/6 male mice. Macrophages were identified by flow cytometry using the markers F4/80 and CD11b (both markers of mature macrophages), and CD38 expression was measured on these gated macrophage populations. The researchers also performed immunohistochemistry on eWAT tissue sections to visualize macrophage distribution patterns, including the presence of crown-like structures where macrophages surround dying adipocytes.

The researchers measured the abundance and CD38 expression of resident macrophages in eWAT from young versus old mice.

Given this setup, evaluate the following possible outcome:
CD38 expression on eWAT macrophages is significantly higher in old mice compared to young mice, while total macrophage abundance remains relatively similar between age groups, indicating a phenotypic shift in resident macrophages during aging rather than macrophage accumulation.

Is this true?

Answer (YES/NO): NO